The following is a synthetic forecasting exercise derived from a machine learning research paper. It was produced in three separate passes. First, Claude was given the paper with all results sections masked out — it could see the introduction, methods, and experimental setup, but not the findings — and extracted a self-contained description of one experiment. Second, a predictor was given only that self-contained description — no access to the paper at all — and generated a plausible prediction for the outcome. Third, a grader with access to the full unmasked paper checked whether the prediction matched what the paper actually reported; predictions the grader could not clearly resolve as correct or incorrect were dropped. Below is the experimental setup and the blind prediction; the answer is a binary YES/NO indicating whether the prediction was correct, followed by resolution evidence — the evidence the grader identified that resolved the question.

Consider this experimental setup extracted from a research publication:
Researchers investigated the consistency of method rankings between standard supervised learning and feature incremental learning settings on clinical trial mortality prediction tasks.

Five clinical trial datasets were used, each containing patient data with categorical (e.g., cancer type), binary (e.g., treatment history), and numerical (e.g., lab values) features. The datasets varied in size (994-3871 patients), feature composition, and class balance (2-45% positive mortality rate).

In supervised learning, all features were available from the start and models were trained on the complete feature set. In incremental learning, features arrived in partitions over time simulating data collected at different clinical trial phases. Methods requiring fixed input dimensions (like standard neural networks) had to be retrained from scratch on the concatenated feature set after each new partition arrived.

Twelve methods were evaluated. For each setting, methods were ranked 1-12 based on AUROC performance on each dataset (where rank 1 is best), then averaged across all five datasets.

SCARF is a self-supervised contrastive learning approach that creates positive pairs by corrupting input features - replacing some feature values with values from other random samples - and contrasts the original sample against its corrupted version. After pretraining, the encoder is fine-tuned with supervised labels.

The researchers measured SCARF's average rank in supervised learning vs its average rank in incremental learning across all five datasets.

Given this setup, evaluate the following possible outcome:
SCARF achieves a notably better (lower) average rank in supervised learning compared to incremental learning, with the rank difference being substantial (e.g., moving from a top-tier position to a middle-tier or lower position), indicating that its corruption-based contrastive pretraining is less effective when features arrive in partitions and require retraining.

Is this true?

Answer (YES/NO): NO